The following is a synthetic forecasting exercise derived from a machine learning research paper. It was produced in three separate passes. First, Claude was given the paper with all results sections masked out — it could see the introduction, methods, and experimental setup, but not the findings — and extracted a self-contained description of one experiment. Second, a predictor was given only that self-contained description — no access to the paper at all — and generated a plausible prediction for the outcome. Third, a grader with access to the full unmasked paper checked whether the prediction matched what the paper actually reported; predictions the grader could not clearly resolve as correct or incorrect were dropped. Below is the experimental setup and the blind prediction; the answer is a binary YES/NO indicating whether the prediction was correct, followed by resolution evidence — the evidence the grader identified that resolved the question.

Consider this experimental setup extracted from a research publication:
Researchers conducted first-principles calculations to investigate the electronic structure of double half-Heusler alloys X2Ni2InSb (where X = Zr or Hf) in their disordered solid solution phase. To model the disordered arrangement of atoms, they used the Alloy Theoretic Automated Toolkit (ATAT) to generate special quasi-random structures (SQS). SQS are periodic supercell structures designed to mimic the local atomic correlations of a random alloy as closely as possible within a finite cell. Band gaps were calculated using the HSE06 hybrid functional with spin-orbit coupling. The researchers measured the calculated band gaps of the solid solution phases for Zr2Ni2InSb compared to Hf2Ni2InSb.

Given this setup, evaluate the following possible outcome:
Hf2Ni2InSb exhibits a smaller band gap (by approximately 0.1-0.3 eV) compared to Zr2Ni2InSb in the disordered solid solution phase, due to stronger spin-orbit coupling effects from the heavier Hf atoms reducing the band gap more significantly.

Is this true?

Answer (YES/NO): NO